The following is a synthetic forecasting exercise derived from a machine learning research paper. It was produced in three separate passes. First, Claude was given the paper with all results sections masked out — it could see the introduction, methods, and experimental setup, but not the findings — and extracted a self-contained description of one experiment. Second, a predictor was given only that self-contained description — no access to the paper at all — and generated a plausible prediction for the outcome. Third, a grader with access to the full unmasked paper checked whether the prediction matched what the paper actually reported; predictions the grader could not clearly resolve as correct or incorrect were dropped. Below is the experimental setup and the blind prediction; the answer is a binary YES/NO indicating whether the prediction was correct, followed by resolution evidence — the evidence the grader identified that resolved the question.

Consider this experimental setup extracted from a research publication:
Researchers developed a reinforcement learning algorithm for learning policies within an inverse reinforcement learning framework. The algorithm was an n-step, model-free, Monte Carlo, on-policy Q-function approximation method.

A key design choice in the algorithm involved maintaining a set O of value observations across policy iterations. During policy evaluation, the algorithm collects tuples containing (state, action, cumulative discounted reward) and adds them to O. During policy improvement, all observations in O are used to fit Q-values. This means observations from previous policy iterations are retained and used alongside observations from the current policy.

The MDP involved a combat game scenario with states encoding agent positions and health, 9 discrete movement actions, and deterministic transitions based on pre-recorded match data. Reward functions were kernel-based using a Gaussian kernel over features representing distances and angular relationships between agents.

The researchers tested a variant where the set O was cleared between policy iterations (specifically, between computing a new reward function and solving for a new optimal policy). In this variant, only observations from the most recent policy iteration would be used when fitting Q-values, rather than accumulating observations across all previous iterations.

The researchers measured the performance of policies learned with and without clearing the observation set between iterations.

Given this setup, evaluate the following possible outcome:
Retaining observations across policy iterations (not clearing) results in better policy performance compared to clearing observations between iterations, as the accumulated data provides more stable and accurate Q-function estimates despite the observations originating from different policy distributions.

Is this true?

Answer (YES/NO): YES